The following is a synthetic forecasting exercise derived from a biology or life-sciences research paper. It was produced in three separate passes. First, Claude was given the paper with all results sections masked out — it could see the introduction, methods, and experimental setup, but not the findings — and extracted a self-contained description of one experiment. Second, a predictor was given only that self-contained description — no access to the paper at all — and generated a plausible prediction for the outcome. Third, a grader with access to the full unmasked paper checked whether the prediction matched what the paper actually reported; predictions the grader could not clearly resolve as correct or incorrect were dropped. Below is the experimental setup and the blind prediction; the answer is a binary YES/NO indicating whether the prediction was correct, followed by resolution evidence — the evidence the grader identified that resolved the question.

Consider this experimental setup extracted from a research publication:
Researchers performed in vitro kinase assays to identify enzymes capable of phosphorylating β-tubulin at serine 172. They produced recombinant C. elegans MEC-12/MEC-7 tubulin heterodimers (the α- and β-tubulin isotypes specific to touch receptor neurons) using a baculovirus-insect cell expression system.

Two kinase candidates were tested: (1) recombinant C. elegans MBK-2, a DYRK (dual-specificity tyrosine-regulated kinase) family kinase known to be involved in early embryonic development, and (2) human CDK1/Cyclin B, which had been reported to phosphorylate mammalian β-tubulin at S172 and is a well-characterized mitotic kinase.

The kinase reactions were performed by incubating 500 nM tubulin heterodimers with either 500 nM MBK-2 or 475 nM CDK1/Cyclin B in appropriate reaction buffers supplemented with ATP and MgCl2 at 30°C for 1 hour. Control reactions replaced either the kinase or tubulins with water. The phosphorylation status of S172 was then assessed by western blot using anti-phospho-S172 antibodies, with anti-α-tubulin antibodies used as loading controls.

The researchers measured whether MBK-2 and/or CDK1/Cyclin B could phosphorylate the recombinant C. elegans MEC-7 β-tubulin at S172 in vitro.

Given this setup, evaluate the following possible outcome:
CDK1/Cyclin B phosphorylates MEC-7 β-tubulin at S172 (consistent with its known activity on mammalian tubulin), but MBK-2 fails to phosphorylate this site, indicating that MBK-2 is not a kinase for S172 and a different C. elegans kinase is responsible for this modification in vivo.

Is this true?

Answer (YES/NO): YES